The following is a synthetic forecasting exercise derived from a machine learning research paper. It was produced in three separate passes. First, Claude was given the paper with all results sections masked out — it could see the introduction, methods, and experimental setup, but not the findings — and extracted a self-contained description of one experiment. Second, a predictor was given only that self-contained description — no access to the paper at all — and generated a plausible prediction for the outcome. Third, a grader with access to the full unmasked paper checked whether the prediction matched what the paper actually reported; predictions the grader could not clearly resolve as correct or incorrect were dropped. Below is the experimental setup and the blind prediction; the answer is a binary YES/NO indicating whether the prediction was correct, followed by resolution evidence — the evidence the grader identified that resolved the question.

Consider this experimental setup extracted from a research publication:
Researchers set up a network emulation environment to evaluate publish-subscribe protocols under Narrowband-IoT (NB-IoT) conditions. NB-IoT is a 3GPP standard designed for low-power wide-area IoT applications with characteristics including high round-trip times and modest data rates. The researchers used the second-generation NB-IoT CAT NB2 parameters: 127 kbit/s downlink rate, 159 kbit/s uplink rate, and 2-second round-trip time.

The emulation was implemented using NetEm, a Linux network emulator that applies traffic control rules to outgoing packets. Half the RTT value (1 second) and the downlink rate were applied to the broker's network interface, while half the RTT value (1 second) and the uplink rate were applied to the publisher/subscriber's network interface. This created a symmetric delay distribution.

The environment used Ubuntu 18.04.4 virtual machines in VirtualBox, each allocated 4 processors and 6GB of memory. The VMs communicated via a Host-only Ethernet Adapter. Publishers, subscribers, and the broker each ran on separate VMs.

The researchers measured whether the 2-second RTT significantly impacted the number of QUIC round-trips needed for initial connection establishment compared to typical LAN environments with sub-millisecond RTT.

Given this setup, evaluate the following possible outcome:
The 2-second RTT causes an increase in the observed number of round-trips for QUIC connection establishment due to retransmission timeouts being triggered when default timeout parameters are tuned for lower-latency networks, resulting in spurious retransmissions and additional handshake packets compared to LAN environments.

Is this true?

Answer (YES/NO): YES